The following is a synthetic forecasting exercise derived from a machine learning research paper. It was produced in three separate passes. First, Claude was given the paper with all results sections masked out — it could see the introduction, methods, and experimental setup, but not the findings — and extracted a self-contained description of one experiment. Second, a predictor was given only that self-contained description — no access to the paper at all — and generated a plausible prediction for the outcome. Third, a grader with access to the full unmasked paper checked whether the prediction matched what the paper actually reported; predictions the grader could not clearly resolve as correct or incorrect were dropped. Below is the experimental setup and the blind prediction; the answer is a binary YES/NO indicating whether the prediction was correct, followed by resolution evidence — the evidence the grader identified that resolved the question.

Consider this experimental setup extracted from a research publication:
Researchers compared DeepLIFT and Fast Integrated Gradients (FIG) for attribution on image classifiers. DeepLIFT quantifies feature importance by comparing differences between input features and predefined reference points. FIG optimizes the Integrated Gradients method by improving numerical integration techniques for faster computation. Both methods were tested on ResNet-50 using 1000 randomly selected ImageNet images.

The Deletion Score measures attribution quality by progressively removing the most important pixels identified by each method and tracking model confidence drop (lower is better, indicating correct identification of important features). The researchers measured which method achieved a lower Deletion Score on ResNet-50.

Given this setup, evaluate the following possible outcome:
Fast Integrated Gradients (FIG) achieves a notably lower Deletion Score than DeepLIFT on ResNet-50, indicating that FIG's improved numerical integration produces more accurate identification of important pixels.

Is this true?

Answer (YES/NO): NO